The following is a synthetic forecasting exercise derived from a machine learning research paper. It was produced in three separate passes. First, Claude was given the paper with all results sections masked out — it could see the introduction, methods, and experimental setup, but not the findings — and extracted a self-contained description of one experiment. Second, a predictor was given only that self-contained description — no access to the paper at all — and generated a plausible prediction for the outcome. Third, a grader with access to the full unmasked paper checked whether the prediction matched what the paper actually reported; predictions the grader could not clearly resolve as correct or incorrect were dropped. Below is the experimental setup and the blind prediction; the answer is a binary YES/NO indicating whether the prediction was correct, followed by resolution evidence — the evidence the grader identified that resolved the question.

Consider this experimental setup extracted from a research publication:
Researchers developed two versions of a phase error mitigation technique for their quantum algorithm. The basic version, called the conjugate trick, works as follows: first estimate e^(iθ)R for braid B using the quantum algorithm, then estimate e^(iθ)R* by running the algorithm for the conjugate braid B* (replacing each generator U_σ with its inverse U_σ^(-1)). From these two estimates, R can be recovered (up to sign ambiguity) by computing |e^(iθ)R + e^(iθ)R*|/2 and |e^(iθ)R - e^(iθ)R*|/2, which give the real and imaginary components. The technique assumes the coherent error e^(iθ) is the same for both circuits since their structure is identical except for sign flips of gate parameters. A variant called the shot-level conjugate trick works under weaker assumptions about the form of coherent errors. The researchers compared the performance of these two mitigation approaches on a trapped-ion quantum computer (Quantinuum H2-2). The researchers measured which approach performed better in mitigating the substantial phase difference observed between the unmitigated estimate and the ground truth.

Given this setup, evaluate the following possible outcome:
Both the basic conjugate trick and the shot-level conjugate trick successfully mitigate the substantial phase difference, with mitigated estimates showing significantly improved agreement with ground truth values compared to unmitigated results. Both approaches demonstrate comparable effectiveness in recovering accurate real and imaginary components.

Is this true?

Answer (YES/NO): NO